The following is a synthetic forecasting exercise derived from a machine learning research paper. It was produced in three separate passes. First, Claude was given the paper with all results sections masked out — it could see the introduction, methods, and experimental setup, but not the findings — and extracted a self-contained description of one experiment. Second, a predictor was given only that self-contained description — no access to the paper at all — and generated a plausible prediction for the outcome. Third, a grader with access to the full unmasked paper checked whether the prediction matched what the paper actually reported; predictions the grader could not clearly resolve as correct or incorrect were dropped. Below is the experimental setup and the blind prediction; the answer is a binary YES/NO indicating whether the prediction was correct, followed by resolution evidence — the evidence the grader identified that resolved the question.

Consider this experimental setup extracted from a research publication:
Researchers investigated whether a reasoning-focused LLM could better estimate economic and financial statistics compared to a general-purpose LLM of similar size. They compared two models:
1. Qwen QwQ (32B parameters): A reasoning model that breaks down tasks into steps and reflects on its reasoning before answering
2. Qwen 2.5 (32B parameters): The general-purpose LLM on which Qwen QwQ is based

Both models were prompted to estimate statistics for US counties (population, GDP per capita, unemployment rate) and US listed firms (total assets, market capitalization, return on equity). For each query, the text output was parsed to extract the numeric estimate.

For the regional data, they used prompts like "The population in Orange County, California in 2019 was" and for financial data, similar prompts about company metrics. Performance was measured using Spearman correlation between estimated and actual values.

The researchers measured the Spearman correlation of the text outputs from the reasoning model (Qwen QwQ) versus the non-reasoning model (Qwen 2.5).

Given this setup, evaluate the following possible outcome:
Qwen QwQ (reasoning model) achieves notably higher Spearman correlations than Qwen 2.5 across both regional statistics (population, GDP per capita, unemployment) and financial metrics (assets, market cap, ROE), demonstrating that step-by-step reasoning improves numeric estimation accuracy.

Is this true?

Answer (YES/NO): NO